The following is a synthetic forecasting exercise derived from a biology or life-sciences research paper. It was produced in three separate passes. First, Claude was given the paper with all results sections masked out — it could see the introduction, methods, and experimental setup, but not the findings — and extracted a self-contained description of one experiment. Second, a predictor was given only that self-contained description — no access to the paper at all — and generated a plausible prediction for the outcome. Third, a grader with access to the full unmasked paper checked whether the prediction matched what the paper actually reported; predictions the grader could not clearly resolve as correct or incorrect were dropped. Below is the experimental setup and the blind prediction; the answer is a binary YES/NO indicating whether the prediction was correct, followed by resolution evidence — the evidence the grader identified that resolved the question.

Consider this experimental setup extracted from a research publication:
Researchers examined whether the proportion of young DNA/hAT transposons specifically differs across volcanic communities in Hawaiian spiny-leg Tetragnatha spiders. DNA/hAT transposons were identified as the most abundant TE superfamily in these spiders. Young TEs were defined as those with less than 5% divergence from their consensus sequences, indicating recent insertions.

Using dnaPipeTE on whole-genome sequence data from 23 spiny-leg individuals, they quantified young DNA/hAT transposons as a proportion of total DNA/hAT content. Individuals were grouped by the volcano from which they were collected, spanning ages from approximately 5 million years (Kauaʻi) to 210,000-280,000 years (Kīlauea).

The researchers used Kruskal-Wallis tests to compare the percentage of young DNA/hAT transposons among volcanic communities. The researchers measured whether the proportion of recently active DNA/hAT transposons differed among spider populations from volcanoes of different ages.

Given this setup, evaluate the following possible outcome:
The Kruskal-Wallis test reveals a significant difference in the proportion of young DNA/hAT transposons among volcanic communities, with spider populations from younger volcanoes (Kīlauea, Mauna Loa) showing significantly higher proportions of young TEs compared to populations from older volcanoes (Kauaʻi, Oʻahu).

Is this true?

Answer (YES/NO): NO